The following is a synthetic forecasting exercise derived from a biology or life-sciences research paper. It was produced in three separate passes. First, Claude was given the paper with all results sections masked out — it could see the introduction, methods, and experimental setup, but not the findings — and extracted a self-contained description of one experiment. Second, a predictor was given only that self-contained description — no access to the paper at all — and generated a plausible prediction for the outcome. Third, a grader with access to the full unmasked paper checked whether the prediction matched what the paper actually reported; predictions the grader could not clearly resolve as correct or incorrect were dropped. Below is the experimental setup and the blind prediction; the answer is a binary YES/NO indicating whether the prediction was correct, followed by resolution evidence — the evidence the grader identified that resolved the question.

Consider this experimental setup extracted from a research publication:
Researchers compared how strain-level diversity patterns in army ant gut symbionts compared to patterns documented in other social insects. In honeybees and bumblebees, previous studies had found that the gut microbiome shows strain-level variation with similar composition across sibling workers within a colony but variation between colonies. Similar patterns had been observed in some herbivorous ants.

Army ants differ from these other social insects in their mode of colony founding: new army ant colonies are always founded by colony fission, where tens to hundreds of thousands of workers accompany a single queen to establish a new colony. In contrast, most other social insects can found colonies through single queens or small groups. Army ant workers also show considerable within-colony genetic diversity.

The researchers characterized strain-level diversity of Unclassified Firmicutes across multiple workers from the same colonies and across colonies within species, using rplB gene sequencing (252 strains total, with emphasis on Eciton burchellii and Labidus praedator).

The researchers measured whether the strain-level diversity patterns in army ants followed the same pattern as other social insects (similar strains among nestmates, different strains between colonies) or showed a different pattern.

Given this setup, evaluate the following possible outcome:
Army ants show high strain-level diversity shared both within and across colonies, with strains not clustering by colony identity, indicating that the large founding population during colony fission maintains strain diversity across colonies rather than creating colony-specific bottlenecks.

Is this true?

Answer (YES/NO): YES